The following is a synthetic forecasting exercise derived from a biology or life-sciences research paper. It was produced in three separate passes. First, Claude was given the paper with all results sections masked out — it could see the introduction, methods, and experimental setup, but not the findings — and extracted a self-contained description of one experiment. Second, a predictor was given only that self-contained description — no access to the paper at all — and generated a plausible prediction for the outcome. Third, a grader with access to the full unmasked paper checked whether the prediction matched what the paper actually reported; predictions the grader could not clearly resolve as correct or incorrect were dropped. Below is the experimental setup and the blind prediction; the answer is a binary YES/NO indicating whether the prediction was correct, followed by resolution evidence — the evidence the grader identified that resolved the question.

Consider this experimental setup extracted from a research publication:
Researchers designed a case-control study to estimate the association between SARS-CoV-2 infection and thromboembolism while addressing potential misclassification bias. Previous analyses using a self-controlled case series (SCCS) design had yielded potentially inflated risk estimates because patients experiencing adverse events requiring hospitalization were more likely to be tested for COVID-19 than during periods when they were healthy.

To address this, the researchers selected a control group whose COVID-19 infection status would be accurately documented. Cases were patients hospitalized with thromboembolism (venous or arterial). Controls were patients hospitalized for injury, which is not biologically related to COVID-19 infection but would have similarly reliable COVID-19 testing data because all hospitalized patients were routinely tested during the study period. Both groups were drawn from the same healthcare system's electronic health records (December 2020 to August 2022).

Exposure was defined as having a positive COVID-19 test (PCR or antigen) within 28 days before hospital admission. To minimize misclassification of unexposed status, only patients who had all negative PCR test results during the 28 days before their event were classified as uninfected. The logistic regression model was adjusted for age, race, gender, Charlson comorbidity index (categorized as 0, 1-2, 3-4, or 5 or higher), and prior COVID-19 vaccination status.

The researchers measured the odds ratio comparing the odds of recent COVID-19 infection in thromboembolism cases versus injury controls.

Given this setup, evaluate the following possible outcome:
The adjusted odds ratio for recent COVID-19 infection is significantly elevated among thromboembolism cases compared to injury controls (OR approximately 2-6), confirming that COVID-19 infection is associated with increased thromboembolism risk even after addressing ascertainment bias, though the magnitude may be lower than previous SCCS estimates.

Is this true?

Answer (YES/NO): NO